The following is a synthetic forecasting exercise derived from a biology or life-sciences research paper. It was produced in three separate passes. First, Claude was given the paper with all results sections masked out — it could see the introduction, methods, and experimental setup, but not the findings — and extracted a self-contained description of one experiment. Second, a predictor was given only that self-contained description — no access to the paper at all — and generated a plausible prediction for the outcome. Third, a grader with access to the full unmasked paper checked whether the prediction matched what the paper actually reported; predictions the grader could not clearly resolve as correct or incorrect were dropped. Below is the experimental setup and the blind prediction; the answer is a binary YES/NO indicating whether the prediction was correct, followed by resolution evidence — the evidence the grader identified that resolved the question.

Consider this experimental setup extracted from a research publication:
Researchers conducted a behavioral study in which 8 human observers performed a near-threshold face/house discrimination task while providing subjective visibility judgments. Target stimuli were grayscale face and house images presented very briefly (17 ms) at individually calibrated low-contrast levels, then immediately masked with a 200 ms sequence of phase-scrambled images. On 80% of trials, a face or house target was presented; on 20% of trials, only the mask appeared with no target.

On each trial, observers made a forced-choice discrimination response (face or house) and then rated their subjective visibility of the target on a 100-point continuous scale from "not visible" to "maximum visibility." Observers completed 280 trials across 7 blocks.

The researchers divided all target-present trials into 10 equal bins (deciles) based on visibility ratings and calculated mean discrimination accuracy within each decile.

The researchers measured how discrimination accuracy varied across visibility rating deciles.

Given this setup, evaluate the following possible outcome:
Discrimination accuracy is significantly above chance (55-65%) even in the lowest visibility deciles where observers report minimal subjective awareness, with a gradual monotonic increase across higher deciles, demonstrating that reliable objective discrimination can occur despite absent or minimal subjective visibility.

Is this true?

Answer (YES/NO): NO